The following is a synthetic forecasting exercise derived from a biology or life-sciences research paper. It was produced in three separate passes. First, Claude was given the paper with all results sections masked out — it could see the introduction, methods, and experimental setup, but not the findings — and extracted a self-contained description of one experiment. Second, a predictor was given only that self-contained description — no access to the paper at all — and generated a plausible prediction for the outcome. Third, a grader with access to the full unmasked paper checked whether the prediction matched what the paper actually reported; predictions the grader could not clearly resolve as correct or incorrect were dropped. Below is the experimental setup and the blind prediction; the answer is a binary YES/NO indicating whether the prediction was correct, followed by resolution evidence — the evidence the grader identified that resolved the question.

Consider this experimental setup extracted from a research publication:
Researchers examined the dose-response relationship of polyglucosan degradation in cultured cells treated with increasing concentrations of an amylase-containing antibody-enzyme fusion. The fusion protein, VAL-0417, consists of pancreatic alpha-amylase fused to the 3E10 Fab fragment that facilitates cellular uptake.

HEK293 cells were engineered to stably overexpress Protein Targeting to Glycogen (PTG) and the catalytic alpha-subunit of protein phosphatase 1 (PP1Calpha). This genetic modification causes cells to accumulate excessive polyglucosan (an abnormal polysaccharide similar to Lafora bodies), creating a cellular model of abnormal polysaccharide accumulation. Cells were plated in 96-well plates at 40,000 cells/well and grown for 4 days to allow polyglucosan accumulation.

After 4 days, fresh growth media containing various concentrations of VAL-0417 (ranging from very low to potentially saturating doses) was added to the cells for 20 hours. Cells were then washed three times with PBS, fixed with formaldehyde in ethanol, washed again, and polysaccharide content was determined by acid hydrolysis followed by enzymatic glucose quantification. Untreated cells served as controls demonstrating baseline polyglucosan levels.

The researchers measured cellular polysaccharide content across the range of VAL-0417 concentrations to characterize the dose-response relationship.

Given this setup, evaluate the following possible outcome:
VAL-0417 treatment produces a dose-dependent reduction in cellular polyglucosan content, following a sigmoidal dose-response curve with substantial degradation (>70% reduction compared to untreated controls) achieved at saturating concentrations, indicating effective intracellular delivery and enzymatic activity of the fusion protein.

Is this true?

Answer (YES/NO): NO